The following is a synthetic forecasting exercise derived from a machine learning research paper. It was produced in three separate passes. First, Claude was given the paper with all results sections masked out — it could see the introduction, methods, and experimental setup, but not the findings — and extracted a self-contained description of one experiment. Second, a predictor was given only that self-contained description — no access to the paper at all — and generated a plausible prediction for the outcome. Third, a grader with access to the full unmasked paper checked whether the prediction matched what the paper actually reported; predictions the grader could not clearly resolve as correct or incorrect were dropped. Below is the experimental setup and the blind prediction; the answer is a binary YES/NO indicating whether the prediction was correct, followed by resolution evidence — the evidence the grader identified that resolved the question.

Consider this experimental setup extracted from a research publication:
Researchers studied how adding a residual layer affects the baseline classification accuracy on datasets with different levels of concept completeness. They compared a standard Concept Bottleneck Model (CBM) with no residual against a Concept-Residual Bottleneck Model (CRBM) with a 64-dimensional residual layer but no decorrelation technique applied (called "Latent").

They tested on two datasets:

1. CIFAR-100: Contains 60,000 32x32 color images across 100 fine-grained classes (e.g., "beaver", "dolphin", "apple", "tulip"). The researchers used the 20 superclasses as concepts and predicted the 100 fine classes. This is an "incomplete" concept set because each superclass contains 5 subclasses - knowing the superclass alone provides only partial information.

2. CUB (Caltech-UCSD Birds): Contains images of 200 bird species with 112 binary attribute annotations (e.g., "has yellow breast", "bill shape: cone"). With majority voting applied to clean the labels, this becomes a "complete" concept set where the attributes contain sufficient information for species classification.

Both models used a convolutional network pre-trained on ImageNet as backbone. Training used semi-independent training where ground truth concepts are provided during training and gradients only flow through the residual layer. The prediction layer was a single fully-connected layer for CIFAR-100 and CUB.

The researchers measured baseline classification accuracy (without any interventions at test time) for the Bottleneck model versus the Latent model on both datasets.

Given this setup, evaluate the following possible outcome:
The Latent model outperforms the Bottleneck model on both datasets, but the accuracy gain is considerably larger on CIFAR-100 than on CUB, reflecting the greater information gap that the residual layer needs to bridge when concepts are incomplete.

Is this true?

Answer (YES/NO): YES